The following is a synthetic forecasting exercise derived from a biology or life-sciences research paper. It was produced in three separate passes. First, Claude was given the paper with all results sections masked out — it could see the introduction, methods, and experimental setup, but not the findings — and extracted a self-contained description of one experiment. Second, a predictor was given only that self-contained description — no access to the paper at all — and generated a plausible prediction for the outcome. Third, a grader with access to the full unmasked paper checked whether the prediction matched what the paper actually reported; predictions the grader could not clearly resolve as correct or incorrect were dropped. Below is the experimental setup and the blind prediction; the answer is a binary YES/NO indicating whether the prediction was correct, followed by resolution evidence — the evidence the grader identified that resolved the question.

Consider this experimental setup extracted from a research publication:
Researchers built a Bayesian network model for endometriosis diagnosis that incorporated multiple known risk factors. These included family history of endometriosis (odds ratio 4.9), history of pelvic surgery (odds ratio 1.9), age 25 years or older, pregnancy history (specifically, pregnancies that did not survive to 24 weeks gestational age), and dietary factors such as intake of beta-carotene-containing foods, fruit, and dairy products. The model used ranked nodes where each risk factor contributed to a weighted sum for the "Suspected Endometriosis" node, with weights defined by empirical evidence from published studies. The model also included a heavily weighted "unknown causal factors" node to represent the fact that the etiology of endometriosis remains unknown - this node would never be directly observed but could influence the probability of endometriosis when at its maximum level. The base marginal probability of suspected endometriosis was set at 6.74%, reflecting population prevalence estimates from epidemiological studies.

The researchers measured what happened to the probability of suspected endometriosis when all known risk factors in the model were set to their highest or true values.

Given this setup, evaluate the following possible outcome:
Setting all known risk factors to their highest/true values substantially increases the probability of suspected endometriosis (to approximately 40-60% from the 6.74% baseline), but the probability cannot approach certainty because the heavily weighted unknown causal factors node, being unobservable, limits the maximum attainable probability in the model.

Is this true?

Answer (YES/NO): NO